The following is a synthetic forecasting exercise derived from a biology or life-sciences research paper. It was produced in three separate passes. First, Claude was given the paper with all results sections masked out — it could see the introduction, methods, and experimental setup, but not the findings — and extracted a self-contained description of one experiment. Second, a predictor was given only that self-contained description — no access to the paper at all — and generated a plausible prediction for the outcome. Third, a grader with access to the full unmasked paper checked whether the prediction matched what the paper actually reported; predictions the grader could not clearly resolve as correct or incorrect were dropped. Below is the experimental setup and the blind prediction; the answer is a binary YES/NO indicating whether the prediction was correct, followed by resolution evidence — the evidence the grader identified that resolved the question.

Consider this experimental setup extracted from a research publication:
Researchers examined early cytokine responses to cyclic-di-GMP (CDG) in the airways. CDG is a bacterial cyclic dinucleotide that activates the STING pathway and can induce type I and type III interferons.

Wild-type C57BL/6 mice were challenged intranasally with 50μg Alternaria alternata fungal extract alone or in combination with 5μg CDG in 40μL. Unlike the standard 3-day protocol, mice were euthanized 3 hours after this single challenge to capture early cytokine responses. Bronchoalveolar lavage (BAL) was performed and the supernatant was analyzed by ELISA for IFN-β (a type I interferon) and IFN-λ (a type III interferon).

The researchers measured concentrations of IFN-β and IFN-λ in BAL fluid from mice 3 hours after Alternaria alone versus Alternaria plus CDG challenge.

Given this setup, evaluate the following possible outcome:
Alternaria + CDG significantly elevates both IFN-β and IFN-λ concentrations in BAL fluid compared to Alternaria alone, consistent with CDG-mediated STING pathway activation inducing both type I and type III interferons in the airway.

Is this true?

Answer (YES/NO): NO